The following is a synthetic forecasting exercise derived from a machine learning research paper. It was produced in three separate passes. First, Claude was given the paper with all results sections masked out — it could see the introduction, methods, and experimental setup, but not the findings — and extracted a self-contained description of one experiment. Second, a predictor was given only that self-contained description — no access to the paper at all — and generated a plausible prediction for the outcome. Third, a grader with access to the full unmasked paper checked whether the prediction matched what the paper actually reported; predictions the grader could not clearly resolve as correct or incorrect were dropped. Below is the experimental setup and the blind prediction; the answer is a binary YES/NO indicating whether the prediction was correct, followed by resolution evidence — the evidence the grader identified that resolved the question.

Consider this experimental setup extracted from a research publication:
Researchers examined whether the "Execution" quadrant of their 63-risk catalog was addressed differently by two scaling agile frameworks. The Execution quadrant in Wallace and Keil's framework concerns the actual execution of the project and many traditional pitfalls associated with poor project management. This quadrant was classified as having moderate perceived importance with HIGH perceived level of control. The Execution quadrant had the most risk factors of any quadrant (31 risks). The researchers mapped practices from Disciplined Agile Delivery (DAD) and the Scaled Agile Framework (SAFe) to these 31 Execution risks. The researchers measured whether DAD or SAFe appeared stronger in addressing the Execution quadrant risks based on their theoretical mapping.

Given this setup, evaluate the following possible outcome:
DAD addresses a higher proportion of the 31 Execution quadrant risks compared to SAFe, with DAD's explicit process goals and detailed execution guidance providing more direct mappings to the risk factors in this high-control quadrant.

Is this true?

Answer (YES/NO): YES